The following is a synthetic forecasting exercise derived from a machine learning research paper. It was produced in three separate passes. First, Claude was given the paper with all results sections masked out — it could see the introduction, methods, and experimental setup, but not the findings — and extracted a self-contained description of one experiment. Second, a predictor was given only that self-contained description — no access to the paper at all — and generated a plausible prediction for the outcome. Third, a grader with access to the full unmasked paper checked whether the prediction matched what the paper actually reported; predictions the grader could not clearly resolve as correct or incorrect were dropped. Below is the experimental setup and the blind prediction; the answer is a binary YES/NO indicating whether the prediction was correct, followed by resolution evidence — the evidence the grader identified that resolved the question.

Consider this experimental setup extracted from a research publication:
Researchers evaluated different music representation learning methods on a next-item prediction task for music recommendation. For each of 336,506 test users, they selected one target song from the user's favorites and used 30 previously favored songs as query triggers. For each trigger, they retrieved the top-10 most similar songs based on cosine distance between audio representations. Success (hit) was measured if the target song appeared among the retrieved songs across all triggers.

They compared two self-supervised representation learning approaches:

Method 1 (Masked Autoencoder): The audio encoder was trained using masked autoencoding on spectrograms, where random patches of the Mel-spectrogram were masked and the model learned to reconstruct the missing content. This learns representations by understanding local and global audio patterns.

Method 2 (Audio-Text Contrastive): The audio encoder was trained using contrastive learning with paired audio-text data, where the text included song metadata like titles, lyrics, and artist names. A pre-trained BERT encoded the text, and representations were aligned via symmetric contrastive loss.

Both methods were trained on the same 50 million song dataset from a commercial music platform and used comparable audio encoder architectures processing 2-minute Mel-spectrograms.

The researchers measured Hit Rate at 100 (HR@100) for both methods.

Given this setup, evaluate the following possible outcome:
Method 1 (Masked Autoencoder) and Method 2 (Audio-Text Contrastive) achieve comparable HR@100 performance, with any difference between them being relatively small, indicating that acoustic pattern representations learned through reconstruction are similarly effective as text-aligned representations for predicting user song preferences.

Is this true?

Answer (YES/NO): NO